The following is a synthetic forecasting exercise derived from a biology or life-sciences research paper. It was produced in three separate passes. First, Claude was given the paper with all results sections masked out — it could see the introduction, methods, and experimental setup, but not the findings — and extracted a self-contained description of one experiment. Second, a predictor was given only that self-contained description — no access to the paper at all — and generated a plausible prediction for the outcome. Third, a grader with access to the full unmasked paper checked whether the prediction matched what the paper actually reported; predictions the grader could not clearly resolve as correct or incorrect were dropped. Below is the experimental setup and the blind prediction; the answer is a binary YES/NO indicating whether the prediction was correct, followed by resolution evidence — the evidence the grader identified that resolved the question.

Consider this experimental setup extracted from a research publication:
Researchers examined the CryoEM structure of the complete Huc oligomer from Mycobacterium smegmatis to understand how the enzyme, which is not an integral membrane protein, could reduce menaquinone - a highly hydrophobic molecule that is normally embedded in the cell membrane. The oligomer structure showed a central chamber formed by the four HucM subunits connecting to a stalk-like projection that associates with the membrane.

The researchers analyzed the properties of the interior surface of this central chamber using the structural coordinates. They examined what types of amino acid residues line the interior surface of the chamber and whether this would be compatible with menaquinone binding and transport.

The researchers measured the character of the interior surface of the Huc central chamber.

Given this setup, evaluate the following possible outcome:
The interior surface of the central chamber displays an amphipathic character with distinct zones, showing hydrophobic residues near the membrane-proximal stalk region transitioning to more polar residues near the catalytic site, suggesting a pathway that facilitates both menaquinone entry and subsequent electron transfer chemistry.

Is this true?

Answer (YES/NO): NO